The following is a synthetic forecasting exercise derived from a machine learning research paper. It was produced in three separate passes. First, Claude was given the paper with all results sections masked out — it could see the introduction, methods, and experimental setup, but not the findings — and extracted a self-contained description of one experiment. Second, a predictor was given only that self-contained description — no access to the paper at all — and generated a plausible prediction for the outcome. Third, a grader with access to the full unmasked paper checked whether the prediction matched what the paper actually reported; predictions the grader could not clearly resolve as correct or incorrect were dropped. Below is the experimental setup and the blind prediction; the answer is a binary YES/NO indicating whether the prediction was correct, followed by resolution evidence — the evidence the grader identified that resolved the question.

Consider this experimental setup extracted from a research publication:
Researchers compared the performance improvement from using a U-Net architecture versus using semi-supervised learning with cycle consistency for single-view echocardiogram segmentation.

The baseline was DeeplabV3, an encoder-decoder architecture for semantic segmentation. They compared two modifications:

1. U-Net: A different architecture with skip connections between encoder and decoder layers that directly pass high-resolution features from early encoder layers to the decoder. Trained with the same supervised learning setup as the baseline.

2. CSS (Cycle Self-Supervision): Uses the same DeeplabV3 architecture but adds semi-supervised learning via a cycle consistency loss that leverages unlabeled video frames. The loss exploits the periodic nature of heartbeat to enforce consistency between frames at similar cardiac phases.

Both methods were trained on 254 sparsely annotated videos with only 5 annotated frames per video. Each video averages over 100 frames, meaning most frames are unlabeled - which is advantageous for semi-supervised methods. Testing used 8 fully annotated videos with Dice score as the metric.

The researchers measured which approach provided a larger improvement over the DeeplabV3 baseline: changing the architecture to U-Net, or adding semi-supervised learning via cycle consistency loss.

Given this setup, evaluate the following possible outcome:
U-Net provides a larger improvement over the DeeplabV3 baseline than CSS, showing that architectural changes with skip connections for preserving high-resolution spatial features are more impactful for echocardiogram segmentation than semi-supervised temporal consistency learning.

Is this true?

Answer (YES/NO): NO